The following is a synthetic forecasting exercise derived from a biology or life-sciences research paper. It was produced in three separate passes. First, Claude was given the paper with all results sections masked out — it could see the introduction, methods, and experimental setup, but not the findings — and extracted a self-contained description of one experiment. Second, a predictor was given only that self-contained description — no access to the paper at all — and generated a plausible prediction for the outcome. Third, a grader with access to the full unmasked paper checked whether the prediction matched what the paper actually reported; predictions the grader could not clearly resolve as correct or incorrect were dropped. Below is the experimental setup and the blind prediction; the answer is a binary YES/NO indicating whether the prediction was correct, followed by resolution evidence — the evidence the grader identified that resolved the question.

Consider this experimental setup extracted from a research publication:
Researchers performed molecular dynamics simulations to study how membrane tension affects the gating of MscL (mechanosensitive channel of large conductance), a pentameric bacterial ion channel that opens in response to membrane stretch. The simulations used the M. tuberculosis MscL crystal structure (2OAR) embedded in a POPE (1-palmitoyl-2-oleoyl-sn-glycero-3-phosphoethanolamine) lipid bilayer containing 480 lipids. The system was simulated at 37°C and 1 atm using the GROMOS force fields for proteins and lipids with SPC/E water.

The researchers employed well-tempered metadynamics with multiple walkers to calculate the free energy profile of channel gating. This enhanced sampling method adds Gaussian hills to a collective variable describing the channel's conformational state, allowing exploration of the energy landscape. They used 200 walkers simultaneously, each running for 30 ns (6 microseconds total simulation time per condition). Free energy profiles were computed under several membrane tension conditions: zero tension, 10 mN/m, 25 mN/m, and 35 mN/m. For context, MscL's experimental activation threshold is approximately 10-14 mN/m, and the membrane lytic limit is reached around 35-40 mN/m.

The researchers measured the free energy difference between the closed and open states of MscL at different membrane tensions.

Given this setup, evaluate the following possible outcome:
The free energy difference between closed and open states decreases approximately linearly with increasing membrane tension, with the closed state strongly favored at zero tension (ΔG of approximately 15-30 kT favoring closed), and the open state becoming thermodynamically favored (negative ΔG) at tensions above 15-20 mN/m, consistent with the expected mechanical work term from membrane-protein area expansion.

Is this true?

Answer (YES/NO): NO